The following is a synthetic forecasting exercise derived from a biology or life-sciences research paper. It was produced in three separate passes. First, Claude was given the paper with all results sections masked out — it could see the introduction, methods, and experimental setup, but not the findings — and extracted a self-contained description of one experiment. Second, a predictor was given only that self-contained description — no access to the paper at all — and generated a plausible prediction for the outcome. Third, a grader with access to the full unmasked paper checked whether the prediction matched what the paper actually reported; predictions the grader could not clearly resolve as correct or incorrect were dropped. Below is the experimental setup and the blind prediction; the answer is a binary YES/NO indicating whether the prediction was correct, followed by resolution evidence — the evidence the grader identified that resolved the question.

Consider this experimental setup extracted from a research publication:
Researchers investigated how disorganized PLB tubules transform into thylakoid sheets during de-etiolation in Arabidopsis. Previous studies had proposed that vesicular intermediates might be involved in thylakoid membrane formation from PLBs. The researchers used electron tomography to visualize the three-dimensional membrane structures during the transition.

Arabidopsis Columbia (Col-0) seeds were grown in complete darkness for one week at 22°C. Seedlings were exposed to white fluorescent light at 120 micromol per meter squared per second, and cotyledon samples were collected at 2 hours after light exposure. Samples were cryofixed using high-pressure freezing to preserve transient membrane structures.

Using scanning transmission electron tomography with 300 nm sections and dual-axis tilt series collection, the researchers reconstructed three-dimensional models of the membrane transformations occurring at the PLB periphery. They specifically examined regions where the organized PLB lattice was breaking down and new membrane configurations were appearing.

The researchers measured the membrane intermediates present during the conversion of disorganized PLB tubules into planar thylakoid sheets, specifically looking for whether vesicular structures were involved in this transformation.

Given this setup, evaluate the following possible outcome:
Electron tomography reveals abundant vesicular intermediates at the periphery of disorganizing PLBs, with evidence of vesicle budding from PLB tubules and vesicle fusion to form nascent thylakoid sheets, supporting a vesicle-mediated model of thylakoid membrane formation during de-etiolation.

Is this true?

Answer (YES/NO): NO